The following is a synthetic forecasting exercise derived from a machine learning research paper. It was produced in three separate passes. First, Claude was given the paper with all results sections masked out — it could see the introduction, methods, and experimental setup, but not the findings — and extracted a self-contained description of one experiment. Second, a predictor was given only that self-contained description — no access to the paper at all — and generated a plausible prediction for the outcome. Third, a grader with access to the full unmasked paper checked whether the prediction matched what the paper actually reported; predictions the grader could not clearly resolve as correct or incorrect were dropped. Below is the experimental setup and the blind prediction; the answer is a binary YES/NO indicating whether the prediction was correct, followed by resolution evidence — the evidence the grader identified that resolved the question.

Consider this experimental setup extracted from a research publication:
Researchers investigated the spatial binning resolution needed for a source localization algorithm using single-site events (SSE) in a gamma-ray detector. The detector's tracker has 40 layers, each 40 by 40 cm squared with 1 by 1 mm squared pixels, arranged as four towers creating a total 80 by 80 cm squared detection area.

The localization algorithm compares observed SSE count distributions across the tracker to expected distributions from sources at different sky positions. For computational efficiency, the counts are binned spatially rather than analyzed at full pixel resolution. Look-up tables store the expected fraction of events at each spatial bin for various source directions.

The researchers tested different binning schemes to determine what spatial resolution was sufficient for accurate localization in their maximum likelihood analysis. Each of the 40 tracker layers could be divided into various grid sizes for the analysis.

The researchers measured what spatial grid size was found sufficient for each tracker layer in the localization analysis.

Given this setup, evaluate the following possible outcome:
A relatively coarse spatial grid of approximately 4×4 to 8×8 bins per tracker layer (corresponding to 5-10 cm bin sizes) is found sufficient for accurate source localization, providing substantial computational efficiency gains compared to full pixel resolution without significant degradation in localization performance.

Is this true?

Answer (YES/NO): NO